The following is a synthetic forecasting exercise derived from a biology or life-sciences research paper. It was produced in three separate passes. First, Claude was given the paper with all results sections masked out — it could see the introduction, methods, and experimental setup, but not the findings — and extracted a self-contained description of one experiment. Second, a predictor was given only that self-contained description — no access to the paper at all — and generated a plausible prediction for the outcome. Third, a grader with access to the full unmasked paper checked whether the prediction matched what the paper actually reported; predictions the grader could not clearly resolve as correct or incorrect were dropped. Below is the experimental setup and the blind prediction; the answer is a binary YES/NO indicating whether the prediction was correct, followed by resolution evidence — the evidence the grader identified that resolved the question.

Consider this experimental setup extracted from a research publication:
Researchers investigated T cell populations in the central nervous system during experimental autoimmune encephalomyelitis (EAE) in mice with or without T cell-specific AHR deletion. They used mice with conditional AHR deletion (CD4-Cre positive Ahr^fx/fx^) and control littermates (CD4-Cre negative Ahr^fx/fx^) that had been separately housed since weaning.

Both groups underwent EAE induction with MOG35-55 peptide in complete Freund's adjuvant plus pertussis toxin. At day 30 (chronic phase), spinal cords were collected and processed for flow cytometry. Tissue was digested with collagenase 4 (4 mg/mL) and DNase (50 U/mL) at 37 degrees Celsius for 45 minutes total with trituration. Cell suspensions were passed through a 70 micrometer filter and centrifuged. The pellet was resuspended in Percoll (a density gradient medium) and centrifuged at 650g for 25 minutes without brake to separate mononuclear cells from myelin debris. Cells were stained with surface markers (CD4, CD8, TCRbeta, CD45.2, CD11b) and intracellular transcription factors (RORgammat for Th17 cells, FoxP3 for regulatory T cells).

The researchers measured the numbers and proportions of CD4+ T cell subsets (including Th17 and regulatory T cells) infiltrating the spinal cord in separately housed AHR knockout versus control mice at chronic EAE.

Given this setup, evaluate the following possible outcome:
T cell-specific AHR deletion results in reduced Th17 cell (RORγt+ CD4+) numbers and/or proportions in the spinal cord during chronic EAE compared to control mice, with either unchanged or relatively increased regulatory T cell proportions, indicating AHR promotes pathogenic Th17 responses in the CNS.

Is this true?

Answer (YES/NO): NO